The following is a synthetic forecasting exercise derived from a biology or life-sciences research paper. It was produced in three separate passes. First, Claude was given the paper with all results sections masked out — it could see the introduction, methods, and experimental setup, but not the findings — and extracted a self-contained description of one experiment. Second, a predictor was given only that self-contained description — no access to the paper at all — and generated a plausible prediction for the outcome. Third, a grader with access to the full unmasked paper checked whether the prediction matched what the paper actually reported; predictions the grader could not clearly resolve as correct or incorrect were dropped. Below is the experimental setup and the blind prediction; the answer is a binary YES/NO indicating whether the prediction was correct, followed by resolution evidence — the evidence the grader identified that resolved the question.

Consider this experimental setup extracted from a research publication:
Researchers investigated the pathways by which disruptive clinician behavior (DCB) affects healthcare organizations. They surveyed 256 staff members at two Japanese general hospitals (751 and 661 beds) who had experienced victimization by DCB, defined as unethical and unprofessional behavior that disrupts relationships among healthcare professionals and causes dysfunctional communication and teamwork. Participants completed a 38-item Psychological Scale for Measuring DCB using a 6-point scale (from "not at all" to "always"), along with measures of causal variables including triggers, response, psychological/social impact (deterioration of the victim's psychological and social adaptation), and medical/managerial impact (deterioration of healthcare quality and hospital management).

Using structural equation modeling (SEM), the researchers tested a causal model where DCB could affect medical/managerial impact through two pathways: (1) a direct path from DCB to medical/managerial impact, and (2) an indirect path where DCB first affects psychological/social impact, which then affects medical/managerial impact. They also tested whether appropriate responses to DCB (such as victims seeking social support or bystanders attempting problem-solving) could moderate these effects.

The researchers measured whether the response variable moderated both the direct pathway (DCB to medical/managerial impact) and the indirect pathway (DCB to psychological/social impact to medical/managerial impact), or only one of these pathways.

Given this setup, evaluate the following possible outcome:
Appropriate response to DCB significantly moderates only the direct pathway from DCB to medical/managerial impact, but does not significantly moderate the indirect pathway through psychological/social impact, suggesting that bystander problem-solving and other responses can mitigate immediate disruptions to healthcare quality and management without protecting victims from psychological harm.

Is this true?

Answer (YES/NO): NO